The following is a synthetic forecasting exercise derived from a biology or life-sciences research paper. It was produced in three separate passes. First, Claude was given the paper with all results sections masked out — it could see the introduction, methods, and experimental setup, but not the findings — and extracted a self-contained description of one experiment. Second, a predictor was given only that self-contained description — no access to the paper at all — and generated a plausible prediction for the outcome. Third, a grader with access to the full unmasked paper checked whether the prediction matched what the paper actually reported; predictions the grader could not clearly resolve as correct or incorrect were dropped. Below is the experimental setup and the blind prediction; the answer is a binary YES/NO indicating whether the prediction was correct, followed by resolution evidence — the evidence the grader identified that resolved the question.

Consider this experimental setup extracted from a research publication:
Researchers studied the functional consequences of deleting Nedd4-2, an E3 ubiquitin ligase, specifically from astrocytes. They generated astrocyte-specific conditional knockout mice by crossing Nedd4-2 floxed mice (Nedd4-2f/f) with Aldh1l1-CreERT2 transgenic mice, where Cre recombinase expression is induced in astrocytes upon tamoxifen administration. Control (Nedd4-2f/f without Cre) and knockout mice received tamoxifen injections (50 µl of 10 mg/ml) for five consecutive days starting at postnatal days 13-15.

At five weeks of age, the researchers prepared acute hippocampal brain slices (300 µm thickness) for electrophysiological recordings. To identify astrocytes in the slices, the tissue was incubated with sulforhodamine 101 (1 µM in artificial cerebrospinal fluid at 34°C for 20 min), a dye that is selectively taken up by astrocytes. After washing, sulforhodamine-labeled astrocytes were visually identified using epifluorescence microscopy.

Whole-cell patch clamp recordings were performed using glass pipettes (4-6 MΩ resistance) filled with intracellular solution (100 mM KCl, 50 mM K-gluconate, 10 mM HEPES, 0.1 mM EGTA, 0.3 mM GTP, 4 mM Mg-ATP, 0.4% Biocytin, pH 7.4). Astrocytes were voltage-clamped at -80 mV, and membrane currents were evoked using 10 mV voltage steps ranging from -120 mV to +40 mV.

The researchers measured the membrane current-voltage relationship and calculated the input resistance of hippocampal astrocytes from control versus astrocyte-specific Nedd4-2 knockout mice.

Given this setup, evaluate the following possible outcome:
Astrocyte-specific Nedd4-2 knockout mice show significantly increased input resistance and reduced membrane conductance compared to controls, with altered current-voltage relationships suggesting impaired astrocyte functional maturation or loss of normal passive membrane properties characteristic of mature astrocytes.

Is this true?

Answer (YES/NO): NO